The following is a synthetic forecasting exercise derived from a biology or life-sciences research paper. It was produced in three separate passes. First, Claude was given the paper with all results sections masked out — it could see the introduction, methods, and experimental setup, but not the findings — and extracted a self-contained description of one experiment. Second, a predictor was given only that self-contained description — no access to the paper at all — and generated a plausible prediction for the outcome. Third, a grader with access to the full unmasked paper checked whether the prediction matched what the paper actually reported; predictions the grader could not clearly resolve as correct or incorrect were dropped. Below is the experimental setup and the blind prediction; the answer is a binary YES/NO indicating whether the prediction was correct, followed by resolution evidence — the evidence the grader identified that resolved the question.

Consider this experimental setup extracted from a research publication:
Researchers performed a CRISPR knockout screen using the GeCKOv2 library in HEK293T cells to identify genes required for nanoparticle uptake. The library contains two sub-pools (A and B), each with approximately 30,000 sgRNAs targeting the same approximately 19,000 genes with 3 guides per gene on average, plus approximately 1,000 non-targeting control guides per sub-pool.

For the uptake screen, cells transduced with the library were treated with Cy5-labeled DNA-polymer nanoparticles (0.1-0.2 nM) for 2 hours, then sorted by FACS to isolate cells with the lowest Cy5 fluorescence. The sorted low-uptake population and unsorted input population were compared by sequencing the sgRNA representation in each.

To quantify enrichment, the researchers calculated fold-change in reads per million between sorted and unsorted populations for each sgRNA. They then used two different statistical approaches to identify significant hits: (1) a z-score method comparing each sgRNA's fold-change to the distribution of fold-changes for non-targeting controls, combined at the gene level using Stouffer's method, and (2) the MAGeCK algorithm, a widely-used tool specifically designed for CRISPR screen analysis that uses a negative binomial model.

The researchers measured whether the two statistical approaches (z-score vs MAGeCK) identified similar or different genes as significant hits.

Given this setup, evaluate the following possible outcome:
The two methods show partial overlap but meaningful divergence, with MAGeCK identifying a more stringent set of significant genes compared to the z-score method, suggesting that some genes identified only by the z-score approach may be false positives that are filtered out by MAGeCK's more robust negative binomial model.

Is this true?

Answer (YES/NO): NO